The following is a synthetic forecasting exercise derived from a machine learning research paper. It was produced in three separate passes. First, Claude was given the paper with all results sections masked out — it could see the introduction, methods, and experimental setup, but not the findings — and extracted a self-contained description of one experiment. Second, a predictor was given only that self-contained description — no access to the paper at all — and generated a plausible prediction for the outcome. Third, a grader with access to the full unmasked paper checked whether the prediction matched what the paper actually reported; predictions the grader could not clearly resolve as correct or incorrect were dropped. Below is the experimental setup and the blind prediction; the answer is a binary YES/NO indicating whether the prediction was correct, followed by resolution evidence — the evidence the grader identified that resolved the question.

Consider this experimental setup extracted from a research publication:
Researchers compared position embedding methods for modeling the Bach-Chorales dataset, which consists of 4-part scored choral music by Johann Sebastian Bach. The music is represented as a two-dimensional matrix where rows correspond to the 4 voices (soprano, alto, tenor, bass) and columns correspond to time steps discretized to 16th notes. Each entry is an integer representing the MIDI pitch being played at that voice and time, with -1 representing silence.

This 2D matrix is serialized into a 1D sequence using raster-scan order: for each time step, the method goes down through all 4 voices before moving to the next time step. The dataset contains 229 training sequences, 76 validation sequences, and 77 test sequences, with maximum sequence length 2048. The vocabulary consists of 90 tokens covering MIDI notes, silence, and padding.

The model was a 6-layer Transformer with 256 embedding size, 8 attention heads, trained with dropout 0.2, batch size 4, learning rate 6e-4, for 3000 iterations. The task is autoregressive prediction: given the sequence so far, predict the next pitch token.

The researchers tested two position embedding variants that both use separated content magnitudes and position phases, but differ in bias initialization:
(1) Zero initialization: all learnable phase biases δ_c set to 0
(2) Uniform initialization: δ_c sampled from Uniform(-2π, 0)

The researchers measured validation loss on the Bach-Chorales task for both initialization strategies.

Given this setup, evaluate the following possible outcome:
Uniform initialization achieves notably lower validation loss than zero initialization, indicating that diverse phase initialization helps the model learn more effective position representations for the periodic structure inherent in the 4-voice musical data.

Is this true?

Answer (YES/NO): NO